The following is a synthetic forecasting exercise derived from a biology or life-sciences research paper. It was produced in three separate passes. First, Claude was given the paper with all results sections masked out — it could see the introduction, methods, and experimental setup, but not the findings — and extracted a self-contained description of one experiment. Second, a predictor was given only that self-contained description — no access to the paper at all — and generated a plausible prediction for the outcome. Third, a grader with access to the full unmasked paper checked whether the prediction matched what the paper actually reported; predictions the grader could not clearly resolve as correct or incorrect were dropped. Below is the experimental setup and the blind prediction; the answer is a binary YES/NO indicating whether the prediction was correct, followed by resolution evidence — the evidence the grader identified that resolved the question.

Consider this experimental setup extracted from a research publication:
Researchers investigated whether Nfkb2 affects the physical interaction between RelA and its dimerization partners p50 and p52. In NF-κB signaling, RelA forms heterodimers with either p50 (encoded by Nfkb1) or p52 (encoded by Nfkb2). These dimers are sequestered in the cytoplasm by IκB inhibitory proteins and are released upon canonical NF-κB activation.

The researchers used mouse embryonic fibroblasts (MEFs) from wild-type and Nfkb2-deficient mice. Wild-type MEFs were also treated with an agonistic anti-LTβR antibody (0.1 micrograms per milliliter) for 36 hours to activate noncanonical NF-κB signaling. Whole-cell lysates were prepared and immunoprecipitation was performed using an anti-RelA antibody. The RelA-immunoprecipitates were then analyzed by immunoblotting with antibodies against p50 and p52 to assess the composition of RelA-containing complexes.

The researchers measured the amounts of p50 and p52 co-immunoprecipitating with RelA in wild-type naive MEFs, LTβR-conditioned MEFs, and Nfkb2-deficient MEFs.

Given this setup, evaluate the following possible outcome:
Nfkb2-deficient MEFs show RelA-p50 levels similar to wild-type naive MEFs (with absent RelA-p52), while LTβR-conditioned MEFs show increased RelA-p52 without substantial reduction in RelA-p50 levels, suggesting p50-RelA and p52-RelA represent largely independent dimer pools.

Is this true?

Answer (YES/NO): NO